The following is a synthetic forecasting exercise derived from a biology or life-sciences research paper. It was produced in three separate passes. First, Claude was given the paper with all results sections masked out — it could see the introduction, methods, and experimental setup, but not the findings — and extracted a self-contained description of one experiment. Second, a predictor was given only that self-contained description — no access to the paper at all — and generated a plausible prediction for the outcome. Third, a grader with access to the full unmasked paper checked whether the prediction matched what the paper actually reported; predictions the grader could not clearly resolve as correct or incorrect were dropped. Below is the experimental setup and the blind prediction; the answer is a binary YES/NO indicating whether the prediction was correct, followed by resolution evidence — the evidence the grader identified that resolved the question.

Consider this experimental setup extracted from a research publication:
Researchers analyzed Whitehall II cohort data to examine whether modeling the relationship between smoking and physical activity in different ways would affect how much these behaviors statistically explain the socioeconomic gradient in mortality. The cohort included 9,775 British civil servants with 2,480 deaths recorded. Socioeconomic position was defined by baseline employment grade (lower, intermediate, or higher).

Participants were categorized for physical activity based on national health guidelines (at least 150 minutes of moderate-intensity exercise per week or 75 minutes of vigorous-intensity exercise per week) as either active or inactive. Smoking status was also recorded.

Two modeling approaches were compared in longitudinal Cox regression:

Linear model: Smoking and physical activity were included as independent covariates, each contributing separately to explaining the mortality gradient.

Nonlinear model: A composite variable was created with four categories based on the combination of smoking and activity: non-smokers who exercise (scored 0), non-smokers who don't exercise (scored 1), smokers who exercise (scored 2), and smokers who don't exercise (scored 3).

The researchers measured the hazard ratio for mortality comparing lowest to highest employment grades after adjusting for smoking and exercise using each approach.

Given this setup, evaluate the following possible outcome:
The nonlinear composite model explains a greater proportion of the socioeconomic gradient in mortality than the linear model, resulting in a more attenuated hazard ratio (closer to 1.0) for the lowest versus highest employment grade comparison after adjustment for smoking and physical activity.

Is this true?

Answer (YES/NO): YES